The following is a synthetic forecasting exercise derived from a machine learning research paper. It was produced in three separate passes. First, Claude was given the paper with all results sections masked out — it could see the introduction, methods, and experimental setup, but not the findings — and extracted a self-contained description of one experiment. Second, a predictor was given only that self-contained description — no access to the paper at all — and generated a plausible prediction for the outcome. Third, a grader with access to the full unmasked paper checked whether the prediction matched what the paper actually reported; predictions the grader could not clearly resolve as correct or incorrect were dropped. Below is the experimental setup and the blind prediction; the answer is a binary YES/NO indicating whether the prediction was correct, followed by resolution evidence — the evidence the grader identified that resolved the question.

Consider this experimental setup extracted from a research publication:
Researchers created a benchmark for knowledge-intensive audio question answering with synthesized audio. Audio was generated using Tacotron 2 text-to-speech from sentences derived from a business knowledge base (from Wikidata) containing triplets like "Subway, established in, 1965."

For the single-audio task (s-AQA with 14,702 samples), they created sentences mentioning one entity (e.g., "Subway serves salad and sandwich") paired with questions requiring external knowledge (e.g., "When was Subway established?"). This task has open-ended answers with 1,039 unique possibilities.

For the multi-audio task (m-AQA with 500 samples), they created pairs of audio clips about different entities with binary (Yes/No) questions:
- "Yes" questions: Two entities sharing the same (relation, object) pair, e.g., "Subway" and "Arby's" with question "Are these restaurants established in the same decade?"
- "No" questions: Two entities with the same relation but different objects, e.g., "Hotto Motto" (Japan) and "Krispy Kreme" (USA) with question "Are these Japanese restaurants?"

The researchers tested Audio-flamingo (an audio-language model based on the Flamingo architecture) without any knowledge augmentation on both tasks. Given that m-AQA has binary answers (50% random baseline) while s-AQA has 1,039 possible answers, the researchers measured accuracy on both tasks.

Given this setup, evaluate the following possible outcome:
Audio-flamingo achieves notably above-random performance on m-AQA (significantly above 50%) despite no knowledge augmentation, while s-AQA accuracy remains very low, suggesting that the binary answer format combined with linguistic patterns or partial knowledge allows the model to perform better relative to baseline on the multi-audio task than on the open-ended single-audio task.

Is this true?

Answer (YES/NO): NO